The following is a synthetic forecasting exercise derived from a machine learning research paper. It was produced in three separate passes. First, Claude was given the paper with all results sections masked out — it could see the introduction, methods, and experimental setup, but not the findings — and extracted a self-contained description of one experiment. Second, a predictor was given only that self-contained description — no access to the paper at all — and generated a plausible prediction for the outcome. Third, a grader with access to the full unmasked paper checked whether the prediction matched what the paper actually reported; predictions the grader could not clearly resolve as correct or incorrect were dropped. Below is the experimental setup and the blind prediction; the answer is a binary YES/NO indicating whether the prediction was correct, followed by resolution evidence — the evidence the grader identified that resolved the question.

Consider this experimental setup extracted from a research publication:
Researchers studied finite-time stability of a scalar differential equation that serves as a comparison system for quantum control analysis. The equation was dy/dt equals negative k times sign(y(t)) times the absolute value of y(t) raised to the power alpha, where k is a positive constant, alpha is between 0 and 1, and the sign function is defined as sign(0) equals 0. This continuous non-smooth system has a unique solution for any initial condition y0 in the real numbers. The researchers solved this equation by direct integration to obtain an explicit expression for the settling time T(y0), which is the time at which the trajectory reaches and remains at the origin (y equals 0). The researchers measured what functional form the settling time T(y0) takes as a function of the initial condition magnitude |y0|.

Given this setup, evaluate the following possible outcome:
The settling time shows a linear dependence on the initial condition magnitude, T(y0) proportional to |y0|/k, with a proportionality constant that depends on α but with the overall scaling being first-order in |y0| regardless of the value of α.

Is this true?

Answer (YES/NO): NO